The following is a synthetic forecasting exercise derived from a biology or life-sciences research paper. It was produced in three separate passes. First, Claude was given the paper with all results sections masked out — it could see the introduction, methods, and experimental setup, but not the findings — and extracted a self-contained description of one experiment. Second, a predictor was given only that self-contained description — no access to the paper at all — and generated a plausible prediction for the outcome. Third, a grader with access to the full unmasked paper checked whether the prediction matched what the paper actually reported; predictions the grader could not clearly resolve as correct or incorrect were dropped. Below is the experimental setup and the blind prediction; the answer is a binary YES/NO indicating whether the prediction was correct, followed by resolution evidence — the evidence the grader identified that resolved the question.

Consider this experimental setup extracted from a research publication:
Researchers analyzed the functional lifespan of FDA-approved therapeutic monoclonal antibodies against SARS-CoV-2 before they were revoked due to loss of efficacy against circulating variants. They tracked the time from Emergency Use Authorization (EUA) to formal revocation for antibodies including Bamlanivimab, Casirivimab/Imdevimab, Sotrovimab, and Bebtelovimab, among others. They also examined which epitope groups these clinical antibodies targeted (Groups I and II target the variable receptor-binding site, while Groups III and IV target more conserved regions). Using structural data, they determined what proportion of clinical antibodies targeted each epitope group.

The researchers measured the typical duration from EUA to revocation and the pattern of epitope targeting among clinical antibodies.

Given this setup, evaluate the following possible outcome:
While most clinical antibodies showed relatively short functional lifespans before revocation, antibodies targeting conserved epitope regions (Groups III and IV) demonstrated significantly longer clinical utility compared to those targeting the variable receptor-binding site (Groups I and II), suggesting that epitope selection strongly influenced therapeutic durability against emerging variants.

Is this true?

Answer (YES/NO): NO